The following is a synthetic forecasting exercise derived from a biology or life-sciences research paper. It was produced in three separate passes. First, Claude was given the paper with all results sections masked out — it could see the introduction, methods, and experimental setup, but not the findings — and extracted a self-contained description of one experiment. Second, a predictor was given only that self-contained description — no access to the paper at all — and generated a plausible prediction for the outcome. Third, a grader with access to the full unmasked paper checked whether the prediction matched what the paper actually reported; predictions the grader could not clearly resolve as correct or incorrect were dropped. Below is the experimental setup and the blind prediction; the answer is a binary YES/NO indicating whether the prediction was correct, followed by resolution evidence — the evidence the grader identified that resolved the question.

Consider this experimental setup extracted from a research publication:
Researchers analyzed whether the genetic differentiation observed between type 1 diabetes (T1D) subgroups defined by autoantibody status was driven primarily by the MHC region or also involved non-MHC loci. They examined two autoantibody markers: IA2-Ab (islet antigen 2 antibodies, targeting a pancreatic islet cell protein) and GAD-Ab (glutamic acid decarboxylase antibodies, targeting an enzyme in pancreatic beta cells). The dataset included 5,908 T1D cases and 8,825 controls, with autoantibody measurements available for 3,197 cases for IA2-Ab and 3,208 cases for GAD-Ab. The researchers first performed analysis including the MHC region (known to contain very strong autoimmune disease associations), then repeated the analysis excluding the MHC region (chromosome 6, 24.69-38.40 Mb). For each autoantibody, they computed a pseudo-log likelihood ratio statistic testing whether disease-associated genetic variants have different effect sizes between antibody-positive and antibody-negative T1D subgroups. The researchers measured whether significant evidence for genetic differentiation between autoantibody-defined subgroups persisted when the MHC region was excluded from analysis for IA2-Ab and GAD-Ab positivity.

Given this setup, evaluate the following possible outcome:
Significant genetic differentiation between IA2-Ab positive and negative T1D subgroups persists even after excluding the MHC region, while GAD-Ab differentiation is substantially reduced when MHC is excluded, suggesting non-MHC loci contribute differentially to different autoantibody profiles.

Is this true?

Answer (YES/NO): NO